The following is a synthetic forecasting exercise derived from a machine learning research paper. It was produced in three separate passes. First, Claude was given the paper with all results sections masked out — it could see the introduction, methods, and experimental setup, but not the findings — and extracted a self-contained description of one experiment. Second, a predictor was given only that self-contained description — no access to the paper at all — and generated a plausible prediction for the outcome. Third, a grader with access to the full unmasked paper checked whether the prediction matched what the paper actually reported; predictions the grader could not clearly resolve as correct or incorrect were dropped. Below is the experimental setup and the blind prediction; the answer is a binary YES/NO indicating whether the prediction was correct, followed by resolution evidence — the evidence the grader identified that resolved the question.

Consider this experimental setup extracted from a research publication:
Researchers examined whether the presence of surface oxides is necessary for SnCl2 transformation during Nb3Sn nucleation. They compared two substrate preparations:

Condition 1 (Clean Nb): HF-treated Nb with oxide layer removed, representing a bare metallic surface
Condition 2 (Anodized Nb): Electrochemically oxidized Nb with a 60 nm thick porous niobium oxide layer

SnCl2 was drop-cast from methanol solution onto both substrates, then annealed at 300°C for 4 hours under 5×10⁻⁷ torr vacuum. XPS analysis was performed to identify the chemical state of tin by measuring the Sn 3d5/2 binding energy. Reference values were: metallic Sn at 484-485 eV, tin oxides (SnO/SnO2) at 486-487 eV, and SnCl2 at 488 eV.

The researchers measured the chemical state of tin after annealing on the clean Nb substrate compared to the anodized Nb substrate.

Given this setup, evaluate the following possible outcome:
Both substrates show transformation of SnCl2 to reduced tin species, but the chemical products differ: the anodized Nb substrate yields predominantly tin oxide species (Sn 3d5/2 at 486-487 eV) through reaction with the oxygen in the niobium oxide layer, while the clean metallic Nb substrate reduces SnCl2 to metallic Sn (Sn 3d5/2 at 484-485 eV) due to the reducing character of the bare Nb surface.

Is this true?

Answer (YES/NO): NO